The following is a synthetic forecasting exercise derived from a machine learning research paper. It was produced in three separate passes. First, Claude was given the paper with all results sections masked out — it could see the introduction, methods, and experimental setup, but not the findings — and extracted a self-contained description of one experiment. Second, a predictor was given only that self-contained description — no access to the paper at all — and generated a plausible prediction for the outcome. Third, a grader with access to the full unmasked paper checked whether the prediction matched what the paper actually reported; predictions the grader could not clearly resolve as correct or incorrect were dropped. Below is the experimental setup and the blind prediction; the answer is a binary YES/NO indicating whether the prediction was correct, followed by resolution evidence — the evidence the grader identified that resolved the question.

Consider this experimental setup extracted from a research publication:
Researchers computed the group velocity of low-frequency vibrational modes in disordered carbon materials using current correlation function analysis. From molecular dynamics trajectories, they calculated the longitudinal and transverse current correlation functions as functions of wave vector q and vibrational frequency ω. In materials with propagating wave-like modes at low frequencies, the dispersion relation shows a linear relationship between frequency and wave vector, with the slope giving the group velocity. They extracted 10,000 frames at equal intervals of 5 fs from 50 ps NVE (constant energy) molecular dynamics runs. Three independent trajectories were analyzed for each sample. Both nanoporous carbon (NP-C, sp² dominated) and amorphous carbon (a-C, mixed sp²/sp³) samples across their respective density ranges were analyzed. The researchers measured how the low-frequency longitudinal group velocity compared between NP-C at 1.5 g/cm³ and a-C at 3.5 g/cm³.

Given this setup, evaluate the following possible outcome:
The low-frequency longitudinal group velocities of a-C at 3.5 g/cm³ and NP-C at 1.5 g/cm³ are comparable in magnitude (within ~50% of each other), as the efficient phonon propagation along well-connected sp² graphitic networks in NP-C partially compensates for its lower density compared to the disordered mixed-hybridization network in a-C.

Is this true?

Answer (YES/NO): NO